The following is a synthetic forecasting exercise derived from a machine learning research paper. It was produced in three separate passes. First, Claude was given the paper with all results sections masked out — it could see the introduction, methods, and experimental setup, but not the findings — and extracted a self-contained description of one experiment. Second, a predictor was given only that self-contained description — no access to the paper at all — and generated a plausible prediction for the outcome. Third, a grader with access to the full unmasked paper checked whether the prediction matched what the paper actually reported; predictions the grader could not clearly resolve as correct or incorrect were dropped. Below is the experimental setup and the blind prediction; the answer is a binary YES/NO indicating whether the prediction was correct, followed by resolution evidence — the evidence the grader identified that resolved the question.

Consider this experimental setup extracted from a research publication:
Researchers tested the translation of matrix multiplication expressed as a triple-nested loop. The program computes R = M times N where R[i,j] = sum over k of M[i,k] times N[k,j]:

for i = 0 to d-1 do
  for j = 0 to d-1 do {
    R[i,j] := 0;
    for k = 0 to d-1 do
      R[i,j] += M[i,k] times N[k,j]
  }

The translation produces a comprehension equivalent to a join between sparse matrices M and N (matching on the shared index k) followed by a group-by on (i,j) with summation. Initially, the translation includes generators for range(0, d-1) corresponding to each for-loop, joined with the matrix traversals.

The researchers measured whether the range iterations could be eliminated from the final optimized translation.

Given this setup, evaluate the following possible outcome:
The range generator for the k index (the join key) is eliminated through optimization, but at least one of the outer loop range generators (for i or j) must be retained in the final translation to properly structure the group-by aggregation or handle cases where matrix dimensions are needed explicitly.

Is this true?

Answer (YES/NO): NO